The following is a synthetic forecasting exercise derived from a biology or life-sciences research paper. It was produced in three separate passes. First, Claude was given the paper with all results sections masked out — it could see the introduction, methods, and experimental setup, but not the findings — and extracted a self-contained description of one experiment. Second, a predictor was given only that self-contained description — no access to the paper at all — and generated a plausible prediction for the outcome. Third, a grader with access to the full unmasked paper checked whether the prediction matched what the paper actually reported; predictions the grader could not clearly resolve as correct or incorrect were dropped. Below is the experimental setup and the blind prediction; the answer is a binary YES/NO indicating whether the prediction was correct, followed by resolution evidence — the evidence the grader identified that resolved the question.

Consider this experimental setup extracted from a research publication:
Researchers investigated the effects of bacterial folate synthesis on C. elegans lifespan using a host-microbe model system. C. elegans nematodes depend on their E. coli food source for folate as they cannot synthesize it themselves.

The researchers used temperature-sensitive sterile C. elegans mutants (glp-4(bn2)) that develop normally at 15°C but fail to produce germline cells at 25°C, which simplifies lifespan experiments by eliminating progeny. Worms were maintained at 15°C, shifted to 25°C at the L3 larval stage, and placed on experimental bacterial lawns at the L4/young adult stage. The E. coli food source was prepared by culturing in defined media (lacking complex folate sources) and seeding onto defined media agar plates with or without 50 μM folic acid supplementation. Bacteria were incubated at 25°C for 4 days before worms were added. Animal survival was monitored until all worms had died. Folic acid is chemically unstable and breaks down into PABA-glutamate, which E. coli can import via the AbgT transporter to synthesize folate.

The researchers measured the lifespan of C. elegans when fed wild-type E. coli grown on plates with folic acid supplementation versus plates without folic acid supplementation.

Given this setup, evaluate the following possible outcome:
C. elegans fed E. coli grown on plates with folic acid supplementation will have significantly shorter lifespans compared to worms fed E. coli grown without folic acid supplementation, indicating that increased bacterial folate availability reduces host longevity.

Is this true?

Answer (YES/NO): NO